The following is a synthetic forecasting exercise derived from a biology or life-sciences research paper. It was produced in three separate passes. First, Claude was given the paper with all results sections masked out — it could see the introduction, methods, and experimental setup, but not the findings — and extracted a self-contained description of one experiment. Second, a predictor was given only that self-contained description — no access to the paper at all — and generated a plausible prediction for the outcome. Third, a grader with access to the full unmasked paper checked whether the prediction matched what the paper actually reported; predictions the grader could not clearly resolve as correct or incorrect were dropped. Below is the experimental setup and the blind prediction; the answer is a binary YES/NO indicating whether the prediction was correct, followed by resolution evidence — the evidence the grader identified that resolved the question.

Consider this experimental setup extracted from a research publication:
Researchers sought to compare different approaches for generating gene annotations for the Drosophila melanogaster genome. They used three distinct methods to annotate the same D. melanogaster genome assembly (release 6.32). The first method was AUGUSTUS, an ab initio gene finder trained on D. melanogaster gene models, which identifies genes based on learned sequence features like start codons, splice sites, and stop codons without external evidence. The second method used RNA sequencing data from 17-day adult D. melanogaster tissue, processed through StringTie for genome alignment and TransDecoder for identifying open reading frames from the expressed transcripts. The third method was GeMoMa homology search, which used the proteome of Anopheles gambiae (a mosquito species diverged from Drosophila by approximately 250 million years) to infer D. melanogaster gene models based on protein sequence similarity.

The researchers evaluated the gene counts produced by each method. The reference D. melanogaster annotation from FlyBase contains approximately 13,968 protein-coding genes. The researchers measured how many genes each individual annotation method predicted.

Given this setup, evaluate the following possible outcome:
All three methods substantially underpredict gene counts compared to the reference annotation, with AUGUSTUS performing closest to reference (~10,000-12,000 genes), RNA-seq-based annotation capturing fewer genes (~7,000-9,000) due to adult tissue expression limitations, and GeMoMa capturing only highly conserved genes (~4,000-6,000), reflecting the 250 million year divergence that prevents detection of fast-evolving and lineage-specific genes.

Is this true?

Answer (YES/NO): NO